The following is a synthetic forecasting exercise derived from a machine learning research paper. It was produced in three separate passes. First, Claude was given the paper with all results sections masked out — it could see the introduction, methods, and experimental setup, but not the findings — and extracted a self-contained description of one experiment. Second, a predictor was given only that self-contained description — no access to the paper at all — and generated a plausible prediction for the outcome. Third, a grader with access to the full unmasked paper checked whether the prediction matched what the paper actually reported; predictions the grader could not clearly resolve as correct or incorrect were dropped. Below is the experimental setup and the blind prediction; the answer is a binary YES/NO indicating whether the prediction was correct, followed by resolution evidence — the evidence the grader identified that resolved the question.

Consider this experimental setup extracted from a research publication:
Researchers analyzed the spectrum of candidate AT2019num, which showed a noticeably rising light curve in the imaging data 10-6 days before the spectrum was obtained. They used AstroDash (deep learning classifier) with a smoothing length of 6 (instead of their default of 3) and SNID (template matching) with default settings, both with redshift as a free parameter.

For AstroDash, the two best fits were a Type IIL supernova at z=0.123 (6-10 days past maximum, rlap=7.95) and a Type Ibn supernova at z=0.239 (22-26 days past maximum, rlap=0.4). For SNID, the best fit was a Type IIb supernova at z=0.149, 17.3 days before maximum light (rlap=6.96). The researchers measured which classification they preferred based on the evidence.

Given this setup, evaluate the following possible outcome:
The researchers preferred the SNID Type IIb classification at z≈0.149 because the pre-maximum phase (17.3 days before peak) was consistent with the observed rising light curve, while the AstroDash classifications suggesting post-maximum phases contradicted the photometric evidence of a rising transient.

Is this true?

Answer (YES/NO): NO